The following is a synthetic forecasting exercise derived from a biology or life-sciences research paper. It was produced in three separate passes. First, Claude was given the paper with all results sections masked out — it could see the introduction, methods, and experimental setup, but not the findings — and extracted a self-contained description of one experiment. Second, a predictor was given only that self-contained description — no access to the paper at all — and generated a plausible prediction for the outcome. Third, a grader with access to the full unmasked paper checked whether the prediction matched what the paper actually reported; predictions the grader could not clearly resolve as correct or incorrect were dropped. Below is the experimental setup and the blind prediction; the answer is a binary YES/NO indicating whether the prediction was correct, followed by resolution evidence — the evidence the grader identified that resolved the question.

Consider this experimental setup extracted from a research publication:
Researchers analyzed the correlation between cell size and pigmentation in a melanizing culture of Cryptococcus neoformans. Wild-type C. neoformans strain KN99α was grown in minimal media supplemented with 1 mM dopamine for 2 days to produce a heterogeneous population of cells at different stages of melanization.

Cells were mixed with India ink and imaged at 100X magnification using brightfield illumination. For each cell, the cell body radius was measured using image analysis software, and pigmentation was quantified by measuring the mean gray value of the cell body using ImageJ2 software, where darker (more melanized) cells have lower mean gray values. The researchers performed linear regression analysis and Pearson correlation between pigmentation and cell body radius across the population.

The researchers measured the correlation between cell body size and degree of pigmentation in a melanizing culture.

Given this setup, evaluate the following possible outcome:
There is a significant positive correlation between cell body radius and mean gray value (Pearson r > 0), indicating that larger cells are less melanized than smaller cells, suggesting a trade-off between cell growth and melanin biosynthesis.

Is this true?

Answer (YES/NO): NO